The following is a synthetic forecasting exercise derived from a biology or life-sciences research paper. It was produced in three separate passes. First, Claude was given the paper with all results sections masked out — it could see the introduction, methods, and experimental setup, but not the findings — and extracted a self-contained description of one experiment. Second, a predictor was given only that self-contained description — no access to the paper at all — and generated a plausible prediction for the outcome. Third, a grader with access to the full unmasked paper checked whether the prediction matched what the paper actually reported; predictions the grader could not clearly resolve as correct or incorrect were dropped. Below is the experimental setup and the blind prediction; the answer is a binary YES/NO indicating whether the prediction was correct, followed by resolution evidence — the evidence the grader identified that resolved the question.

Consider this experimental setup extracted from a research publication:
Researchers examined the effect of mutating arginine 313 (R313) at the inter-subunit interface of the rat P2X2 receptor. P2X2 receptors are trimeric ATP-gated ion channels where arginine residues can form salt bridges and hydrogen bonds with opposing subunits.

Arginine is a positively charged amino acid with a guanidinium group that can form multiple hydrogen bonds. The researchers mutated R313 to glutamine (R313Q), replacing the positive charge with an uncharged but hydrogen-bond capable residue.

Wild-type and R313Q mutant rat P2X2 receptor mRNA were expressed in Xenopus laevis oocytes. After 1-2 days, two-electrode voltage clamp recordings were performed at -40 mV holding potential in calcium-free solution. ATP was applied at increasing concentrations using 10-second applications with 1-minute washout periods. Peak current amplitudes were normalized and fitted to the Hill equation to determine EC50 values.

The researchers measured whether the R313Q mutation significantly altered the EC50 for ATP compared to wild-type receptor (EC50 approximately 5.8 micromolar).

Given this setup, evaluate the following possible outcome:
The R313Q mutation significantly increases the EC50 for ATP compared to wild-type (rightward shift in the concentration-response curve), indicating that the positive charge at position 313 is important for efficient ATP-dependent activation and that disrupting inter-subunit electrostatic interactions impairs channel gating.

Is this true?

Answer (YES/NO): NO